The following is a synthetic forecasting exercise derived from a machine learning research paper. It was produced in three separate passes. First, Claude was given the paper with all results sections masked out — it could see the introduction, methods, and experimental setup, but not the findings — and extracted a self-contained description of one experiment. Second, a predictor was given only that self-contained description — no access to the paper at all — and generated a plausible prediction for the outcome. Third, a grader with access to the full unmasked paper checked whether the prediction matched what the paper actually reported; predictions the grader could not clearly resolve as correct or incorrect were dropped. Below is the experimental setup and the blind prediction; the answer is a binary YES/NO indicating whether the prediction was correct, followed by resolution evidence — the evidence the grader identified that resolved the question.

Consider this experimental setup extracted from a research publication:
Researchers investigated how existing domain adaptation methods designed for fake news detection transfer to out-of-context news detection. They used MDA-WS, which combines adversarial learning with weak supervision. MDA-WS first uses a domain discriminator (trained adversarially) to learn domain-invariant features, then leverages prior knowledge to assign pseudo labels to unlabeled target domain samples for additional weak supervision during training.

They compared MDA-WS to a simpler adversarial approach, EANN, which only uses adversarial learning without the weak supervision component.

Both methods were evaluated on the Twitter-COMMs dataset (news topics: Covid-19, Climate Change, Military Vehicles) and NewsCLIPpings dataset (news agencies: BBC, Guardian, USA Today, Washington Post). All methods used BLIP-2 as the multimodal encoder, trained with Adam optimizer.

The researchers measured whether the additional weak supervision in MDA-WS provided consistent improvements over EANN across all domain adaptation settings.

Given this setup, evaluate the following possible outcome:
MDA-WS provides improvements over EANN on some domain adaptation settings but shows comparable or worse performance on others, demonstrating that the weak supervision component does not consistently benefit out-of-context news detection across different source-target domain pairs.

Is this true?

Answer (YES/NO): YES